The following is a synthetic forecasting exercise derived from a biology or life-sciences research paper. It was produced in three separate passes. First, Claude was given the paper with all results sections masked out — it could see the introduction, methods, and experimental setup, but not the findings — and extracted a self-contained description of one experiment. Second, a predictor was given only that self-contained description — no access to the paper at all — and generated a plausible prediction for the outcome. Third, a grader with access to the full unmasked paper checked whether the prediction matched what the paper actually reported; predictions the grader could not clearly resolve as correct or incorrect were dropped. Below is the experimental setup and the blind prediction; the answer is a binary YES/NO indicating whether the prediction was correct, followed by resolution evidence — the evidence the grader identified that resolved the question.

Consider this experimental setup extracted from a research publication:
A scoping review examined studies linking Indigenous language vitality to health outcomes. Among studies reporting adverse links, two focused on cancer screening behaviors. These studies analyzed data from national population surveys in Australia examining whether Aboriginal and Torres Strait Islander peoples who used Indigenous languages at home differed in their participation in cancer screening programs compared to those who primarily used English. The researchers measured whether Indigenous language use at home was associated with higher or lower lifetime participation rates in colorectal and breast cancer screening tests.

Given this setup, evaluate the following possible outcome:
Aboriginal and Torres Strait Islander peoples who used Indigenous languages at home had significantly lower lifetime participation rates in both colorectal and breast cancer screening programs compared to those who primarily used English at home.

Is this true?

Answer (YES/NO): YES